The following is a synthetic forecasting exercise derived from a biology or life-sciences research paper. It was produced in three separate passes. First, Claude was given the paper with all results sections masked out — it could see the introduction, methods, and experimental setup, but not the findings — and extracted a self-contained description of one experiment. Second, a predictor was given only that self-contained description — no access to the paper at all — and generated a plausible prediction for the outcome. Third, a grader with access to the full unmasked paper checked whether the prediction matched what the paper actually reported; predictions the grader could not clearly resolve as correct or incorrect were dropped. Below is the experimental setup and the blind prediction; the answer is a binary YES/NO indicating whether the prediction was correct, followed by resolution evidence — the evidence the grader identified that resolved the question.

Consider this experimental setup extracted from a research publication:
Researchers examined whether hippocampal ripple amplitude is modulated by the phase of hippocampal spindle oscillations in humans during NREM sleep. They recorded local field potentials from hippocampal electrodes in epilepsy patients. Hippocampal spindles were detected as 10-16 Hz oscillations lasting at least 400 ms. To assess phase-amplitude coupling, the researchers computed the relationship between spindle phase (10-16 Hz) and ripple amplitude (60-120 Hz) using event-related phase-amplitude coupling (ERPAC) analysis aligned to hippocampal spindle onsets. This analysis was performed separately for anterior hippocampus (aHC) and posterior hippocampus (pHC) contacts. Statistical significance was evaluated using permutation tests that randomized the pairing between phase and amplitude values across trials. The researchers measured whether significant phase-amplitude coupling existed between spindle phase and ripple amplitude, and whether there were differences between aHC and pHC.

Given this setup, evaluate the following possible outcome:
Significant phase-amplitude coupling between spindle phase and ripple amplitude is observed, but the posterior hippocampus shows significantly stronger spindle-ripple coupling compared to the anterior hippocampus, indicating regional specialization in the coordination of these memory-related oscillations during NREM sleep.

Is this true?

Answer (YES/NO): YES